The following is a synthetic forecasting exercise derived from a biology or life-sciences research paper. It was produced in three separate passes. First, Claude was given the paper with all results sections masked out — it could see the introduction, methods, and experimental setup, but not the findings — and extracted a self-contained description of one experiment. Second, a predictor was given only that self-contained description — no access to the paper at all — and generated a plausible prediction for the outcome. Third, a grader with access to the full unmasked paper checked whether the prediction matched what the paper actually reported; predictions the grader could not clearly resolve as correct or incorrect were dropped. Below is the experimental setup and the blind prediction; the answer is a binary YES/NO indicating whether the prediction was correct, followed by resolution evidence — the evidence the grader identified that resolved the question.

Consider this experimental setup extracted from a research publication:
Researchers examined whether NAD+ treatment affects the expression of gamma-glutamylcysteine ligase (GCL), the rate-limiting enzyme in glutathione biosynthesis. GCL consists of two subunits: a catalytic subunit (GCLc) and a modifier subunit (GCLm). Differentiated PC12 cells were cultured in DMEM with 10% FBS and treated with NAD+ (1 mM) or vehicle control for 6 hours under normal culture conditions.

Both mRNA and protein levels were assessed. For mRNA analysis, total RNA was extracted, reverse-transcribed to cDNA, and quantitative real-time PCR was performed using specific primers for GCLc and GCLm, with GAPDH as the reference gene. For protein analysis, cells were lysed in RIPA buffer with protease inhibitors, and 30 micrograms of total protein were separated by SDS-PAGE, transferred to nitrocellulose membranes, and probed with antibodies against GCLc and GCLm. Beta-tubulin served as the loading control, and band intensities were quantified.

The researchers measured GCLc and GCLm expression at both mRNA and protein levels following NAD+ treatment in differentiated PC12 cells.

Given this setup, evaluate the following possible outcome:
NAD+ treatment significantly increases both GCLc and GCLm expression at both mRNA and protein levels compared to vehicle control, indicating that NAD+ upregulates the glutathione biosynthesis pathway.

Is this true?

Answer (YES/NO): YES